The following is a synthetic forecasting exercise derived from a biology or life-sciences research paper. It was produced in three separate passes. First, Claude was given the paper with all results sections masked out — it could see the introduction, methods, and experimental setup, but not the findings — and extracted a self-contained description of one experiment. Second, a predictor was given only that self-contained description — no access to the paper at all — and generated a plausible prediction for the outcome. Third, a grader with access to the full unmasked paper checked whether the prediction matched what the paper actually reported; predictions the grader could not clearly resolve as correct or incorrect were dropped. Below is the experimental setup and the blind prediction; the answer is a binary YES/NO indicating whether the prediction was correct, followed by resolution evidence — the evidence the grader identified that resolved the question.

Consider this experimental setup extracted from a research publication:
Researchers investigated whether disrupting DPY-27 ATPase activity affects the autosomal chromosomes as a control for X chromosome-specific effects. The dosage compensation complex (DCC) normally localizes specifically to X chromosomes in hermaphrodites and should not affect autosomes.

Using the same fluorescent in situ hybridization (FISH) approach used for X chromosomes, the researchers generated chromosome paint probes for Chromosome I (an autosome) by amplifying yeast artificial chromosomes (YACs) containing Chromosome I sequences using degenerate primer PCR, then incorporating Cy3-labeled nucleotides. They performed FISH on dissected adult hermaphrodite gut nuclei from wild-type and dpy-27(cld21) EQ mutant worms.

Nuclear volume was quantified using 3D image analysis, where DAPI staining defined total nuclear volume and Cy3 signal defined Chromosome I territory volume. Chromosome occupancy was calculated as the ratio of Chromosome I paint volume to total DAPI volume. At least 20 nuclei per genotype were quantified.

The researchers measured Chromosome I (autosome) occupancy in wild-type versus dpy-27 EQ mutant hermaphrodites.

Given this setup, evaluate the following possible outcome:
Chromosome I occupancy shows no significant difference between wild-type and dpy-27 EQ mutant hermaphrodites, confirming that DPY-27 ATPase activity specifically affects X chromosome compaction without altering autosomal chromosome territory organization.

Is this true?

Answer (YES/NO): YES